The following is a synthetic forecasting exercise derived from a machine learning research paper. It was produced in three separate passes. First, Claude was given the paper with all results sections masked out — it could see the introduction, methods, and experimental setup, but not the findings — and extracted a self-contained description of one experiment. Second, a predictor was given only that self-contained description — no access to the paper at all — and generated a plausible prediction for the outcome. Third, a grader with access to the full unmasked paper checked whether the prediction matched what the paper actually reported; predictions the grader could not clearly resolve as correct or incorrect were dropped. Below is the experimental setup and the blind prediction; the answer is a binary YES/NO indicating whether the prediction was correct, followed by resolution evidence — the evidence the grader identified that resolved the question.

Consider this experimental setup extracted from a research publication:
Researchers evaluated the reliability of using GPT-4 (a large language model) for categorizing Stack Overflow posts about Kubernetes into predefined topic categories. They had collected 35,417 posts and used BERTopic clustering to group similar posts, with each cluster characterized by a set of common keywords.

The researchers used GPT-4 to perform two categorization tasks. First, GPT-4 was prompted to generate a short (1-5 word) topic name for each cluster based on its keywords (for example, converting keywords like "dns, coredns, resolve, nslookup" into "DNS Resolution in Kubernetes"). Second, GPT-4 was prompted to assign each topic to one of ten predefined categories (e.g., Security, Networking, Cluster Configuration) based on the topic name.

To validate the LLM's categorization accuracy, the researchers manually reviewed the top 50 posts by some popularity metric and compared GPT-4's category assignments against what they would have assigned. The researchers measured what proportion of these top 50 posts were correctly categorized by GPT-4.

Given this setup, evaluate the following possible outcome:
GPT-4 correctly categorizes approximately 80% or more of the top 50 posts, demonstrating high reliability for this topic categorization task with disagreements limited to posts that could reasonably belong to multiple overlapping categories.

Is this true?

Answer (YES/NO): NO